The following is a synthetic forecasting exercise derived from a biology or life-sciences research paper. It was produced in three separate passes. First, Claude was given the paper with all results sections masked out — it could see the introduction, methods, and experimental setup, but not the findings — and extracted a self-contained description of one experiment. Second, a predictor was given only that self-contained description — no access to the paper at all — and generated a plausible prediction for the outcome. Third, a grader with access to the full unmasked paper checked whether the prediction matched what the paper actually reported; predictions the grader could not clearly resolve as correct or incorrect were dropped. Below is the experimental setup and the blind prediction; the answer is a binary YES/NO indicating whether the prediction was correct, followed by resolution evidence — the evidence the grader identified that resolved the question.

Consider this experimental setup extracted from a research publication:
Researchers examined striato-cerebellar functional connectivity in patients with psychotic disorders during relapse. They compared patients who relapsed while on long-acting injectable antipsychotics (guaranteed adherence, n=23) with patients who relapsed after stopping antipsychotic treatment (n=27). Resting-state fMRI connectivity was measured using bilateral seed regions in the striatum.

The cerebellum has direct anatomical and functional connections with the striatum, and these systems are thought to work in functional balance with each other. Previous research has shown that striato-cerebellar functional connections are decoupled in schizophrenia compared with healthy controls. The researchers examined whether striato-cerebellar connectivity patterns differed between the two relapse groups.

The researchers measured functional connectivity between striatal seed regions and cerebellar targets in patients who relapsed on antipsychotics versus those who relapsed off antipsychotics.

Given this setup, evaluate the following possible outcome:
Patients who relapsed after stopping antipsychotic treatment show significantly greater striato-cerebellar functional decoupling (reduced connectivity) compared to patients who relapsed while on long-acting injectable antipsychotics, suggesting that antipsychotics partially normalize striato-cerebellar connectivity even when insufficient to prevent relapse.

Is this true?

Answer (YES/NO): NO